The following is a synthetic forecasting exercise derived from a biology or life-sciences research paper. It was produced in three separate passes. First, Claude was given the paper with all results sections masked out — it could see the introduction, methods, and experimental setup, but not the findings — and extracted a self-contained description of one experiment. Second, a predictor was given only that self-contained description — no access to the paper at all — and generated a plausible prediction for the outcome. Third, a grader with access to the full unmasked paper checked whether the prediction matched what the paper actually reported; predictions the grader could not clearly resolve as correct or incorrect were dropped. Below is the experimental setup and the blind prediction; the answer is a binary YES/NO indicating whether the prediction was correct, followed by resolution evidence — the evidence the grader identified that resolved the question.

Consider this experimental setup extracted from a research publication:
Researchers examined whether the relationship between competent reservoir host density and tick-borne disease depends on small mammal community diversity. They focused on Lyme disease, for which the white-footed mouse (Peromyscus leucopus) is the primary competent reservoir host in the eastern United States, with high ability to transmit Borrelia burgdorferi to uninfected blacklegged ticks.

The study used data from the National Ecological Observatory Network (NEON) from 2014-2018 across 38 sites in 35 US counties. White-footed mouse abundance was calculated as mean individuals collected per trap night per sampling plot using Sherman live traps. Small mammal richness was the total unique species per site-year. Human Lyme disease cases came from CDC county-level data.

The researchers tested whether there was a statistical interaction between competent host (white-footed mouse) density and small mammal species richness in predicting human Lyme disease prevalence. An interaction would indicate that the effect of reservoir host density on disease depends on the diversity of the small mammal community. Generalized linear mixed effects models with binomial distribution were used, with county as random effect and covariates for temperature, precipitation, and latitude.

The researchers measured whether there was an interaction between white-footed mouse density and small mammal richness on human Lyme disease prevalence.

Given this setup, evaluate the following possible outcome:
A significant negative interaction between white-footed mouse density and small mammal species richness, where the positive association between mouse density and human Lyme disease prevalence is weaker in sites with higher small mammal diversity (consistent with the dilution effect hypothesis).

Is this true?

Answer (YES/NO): YES